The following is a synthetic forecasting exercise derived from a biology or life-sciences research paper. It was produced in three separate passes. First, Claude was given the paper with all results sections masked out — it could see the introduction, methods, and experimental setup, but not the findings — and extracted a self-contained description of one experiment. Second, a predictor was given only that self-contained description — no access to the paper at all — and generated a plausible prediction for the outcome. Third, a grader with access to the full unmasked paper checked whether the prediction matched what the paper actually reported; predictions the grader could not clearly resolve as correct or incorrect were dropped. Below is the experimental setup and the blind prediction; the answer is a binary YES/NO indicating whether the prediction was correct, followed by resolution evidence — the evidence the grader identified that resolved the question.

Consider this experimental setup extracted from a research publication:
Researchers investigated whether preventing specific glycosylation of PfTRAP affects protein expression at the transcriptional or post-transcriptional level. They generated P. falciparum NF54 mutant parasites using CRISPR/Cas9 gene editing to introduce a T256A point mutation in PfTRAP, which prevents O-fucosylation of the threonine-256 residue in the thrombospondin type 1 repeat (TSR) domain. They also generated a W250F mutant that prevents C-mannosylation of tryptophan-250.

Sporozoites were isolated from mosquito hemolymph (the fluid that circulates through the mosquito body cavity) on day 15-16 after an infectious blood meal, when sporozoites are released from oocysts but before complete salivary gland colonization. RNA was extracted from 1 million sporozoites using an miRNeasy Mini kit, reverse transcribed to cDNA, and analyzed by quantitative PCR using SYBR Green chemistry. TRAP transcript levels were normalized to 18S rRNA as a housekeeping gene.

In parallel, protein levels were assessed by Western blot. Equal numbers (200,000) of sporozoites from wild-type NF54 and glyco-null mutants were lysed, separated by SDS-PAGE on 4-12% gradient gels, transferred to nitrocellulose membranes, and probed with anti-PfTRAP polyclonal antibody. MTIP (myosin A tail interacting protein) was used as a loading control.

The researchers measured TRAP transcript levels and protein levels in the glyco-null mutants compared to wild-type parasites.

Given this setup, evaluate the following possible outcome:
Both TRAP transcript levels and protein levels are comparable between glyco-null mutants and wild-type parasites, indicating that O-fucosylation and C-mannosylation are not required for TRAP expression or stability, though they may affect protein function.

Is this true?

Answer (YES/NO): NO